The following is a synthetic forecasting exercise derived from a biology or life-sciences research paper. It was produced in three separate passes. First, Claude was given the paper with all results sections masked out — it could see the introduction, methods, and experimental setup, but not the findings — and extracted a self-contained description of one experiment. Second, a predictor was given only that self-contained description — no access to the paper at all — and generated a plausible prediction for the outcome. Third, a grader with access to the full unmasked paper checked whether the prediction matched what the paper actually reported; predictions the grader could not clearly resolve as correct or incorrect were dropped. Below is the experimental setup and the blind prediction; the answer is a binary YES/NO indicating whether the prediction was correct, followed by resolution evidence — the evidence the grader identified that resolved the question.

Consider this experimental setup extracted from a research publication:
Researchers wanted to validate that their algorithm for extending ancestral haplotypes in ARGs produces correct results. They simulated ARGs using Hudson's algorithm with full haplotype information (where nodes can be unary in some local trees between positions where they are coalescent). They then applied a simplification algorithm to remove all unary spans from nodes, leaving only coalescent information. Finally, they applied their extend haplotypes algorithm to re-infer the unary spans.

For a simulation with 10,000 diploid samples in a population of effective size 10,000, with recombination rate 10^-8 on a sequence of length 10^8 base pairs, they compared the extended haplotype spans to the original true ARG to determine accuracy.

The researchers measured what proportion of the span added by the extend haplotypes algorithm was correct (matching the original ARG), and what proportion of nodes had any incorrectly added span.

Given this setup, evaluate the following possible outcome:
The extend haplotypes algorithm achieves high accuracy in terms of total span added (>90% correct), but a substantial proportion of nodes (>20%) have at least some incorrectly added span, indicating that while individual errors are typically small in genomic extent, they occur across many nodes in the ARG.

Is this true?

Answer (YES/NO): NO